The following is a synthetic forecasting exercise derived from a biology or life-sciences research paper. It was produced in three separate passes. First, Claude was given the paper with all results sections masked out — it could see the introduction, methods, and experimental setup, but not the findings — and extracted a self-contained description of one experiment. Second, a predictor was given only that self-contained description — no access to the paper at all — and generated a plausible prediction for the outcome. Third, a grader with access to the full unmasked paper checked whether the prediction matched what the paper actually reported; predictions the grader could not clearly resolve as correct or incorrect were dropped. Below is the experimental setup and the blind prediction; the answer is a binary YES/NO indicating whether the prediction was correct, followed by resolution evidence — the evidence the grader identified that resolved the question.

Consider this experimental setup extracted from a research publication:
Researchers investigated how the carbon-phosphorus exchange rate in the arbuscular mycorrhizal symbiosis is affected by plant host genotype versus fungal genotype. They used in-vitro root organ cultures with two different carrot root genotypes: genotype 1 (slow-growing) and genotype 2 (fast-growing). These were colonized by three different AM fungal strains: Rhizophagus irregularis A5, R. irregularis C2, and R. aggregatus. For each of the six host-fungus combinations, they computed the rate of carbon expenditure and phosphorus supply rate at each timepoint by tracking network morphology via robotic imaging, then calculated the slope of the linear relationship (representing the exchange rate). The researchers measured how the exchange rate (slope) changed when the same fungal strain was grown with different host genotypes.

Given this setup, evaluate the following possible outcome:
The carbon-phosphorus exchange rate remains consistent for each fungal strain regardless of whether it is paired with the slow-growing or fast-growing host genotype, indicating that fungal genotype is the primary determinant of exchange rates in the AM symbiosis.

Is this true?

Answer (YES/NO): NO